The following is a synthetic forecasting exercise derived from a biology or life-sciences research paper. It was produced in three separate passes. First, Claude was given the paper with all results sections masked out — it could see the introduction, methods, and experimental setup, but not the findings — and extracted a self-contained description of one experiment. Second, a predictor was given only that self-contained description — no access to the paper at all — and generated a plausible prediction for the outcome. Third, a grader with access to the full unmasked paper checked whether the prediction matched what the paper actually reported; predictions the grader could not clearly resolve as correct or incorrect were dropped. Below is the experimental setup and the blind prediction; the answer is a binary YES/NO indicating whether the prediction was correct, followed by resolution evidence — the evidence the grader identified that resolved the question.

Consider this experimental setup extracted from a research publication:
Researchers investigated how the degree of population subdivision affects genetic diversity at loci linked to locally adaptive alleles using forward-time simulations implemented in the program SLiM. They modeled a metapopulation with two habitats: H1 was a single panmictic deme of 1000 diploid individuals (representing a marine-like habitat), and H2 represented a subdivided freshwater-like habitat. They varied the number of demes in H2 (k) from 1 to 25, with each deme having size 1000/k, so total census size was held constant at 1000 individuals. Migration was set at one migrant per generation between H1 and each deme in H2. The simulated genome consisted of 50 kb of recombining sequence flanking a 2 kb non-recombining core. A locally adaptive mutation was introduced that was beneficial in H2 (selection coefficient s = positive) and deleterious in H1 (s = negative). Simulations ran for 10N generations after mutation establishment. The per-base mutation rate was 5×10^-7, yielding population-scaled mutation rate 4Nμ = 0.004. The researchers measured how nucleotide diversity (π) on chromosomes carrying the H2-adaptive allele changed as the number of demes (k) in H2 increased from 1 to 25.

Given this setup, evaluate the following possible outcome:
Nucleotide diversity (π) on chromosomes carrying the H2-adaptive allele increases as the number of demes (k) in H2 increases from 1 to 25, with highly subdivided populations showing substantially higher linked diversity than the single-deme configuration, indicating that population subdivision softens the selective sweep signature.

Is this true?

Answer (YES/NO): NO